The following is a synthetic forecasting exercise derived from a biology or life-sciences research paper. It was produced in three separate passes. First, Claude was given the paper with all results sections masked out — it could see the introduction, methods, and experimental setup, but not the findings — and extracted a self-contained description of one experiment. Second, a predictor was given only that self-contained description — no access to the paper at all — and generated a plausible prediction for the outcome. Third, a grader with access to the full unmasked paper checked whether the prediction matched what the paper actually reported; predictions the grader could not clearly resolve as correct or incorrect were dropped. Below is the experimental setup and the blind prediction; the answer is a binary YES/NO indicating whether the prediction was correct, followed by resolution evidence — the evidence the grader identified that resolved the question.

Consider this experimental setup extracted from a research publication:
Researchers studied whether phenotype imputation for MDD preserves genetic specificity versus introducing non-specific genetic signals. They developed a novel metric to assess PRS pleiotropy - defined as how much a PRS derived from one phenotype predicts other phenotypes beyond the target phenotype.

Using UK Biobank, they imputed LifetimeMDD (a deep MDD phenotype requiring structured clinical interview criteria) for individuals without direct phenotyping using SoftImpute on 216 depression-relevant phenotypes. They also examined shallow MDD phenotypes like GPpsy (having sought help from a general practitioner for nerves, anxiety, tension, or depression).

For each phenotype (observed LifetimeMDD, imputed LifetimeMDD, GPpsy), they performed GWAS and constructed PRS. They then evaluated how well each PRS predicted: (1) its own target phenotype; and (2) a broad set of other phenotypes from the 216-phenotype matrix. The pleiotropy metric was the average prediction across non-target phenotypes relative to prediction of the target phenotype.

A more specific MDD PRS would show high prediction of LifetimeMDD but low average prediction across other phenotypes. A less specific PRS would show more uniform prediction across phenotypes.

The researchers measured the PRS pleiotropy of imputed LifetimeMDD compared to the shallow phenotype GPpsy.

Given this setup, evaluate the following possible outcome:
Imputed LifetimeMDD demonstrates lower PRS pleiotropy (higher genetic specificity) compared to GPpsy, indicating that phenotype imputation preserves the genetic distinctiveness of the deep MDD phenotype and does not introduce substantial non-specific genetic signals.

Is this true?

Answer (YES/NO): YES